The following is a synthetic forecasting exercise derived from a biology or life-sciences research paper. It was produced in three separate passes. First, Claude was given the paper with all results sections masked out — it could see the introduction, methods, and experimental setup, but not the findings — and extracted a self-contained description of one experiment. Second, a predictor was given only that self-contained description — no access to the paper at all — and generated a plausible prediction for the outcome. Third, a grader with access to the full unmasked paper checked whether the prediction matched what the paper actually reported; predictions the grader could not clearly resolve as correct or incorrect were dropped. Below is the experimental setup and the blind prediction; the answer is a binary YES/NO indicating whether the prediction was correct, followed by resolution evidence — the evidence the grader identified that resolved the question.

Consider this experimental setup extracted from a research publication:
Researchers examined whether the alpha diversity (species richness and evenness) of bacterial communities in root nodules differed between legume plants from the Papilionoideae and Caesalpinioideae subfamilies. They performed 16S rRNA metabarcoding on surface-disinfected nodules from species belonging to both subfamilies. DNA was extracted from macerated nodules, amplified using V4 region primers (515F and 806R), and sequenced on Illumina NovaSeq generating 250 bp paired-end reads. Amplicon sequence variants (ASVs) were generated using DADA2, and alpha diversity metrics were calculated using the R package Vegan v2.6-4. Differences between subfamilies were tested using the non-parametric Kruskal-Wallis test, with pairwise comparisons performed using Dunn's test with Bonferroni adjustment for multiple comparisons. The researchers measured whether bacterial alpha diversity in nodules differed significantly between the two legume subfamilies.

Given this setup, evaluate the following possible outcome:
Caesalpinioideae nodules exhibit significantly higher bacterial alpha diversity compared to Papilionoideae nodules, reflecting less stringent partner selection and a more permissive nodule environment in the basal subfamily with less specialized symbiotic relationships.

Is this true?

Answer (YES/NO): NO